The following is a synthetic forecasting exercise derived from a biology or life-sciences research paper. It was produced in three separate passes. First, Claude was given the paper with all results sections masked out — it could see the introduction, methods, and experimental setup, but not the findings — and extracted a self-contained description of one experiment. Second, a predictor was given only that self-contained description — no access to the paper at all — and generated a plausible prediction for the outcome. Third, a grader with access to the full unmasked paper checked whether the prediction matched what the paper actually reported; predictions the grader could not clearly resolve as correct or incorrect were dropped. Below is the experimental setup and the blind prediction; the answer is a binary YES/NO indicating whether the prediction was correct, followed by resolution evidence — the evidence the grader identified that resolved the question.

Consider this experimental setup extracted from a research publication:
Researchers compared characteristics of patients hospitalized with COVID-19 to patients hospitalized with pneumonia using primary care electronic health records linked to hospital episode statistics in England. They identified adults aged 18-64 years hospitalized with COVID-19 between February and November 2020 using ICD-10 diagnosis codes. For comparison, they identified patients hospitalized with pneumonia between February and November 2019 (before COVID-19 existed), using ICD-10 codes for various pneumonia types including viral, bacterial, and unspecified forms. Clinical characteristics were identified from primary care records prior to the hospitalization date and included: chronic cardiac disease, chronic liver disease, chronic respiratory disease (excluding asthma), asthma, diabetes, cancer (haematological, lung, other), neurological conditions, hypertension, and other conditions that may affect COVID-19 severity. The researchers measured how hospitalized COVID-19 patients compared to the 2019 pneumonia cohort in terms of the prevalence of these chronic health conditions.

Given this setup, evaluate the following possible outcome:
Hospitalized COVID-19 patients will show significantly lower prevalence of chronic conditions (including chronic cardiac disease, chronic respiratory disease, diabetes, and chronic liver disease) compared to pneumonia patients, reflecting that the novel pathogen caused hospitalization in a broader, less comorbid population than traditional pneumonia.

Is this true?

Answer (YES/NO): YES